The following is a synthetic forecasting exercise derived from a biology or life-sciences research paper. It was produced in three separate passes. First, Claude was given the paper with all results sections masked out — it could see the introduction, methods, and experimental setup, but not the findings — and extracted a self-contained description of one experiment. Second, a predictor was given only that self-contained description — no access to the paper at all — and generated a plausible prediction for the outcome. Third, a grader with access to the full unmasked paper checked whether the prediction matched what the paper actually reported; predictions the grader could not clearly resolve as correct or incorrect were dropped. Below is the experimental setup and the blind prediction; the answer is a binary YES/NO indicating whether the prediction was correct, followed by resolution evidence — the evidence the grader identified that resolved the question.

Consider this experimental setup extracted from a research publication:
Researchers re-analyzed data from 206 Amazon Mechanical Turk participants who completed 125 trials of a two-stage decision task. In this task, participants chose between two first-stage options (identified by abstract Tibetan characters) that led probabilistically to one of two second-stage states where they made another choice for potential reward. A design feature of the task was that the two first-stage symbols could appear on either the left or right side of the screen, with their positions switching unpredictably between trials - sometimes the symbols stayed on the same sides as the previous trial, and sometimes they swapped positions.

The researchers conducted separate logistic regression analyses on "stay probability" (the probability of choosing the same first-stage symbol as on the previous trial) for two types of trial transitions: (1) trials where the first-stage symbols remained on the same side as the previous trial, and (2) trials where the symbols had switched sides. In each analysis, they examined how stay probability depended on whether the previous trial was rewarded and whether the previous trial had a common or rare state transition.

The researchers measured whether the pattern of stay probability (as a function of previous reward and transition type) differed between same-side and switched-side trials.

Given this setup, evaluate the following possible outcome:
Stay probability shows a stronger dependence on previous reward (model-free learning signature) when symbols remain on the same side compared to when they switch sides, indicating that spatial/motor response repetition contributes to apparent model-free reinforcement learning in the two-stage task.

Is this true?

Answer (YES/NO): YES